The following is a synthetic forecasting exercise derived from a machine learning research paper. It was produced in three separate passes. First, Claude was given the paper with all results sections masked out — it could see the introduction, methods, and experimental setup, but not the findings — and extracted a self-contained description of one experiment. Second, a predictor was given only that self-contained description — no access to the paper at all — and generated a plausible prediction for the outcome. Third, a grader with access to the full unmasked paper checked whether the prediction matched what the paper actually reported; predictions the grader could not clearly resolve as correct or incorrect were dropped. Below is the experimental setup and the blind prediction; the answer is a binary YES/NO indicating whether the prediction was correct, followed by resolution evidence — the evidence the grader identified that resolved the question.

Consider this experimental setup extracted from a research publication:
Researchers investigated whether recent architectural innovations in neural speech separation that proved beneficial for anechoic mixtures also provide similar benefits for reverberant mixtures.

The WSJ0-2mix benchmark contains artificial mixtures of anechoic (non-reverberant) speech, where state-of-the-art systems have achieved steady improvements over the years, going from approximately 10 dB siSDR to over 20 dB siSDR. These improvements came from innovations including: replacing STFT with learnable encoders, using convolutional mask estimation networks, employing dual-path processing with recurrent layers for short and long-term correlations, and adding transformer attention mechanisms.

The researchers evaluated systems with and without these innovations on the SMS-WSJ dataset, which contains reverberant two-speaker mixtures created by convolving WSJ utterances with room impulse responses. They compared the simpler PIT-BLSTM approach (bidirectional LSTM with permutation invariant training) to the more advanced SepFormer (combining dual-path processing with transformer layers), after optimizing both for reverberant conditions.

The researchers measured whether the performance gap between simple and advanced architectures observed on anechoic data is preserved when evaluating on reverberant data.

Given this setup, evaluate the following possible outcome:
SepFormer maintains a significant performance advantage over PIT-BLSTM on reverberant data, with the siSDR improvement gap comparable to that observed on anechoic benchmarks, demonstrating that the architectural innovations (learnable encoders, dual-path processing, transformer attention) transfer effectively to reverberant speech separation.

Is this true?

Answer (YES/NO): NO